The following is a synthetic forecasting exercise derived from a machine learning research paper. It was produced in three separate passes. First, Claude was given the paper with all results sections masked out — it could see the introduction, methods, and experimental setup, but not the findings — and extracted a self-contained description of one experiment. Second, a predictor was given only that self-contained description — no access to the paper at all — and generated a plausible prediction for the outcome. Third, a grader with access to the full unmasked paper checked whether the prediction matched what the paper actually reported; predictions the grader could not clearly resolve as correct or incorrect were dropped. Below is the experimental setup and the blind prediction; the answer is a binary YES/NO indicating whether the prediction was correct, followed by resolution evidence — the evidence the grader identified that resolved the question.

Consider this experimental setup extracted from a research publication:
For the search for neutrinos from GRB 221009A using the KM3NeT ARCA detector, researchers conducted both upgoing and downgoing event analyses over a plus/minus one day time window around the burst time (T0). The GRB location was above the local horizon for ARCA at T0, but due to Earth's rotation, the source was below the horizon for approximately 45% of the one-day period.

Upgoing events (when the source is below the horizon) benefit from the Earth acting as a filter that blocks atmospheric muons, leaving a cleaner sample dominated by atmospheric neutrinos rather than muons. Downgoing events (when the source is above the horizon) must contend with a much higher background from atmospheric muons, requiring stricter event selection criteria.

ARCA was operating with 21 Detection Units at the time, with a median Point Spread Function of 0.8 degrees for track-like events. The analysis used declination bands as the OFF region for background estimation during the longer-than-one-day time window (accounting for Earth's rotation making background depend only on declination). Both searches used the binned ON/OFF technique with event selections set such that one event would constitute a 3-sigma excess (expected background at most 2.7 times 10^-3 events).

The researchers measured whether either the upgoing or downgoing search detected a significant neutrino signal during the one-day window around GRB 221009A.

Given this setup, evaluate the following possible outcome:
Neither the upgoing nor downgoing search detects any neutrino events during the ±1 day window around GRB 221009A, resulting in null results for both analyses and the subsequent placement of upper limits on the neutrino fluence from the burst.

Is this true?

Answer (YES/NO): YES